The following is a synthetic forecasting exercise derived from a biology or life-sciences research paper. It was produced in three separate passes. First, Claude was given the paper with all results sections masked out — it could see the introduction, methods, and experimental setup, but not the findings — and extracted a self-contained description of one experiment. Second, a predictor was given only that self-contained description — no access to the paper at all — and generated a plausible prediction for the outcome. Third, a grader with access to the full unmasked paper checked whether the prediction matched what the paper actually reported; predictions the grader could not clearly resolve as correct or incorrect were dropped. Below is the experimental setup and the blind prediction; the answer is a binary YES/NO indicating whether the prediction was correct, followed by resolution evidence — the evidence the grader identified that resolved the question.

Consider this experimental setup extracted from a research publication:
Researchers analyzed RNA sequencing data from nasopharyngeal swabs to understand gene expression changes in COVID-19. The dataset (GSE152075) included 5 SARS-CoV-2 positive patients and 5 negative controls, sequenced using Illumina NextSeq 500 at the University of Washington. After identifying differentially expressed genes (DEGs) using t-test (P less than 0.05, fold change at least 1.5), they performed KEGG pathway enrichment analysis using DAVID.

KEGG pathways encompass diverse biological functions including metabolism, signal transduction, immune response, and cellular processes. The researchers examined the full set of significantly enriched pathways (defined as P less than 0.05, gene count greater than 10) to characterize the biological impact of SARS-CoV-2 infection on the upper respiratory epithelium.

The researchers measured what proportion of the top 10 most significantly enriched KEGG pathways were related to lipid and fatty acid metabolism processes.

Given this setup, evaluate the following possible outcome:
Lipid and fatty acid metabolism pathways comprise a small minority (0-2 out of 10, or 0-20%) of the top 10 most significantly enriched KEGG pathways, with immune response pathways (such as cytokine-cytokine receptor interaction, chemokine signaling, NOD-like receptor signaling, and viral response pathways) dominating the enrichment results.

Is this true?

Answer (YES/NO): NO